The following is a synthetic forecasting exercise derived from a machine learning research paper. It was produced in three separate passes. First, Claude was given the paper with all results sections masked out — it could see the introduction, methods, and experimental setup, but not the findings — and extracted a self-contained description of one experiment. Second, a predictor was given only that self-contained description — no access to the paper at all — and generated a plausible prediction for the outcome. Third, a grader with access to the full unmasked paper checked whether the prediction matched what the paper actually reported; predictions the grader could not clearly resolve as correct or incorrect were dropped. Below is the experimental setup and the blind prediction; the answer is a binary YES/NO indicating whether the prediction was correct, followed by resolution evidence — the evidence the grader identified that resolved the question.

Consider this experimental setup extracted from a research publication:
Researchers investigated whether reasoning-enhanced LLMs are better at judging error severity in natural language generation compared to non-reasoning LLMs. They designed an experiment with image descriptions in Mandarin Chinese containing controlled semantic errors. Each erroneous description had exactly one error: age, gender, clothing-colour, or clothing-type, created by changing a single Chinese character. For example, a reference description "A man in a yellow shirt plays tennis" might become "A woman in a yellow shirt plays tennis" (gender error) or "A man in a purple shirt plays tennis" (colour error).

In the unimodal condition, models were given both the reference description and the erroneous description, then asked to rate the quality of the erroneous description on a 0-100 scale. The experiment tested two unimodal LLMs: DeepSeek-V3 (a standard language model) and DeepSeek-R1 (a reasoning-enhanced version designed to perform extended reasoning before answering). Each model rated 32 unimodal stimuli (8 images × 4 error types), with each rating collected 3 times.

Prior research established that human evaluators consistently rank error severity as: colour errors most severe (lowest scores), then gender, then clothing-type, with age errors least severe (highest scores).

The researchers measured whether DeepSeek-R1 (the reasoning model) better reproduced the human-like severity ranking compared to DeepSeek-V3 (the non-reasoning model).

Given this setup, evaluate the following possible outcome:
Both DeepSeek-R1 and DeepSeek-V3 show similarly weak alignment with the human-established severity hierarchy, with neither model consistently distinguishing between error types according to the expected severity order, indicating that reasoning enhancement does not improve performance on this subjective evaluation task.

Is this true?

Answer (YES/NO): NO